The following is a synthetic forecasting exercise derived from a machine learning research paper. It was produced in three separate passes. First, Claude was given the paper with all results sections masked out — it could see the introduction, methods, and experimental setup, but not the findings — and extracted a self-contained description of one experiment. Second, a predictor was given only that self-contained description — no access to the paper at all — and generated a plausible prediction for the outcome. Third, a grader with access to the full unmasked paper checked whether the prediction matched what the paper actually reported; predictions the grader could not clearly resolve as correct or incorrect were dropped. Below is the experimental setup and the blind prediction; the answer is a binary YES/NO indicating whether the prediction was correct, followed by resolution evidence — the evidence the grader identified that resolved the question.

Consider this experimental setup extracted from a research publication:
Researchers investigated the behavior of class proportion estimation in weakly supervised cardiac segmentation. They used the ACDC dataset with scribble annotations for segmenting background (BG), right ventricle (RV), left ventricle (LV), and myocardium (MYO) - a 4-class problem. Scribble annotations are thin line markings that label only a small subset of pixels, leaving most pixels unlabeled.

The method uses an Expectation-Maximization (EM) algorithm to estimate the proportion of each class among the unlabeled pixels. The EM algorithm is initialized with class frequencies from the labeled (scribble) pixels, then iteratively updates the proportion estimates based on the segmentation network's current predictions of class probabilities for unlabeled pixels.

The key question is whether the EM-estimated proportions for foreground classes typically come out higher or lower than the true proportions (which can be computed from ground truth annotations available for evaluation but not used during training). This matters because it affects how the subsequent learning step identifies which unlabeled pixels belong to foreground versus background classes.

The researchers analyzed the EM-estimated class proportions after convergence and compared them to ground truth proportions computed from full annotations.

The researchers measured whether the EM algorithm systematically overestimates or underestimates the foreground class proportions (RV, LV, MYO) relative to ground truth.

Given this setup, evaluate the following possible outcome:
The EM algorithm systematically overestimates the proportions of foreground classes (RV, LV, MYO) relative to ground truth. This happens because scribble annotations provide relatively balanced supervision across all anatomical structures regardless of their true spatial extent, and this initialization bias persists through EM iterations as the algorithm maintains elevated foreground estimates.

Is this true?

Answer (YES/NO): YES